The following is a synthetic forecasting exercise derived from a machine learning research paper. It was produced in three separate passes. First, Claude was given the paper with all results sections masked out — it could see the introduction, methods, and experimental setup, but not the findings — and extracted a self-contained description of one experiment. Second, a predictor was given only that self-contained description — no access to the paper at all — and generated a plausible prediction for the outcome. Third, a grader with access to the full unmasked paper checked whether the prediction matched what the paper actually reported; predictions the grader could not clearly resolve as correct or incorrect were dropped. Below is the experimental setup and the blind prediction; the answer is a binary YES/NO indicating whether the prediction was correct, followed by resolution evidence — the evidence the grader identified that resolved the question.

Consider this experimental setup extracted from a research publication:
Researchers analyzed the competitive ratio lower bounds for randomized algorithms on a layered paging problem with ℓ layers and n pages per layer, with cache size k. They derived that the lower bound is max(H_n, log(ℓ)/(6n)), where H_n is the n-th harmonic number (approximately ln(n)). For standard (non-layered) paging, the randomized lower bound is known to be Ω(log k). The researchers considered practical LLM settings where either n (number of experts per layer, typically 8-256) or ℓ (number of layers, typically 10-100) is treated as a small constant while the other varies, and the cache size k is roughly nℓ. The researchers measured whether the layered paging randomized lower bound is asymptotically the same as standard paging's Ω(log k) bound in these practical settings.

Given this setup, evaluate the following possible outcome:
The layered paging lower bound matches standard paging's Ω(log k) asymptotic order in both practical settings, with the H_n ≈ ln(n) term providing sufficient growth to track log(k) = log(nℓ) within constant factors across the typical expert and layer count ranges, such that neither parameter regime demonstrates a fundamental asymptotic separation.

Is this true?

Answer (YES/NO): YES